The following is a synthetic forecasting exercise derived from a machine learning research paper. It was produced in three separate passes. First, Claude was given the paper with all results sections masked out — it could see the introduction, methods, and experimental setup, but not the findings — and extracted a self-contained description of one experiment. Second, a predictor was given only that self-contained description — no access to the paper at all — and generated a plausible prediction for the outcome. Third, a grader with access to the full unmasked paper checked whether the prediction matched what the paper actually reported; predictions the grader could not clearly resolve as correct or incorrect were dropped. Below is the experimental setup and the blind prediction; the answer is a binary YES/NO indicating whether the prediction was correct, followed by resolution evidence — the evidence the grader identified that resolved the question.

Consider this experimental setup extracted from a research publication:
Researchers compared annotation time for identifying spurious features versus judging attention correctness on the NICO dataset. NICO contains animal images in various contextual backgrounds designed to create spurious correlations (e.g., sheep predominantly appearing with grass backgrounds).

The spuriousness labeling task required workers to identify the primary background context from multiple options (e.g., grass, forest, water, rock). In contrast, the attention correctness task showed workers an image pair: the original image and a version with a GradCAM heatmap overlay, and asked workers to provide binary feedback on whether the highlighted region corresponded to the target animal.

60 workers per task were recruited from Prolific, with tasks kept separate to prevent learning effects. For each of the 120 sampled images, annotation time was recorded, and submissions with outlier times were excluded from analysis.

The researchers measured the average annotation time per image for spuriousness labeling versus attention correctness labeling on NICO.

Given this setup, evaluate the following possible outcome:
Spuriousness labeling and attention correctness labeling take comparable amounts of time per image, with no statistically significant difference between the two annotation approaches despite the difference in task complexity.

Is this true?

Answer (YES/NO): NO